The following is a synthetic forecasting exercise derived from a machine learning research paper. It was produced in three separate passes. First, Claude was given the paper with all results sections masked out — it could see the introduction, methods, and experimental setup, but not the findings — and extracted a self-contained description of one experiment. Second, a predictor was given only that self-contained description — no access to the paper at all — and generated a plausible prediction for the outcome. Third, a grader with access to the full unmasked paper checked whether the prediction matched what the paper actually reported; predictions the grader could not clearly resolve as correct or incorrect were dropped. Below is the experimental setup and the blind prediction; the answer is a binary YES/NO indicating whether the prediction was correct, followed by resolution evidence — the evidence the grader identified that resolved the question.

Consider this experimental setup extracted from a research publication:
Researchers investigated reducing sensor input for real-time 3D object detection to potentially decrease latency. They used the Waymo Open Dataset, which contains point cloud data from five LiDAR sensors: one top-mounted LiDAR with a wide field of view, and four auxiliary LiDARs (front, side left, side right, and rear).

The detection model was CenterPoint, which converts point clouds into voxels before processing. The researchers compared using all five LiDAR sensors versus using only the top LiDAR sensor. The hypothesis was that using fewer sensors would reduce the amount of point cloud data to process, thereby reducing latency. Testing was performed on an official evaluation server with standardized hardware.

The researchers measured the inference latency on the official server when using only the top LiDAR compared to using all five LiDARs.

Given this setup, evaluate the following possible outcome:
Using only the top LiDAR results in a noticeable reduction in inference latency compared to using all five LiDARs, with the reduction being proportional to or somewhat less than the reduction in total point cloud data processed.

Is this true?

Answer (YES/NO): NO